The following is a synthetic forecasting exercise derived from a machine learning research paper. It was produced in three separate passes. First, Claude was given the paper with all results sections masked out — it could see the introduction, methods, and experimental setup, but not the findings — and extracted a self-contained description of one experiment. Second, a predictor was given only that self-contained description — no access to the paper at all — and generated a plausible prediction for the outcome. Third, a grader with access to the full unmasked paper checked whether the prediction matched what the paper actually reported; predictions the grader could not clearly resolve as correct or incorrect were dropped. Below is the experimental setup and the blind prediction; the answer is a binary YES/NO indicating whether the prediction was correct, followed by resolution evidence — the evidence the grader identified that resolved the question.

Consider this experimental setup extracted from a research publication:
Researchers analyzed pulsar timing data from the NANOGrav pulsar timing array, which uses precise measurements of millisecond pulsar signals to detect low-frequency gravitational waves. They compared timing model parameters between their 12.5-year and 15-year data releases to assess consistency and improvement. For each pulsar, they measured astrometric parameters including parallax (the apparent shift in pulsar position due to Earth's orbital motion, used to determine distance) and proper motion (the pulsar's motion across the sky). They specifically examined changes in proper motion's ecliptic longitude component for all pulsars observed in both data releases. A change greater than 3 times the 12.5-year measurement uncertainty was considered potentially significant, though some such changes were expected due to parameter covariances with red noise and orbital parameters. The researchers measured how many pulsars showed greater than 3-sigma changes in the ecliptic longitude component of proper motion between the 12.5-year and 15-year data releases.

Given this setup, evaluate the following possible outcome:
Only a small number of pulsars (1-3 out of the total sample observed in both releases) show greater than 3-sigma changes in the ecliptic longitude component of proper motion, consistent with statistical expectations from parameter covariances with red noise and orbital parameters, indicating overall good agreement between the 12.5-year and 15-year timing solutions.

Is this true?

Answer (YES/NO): YES